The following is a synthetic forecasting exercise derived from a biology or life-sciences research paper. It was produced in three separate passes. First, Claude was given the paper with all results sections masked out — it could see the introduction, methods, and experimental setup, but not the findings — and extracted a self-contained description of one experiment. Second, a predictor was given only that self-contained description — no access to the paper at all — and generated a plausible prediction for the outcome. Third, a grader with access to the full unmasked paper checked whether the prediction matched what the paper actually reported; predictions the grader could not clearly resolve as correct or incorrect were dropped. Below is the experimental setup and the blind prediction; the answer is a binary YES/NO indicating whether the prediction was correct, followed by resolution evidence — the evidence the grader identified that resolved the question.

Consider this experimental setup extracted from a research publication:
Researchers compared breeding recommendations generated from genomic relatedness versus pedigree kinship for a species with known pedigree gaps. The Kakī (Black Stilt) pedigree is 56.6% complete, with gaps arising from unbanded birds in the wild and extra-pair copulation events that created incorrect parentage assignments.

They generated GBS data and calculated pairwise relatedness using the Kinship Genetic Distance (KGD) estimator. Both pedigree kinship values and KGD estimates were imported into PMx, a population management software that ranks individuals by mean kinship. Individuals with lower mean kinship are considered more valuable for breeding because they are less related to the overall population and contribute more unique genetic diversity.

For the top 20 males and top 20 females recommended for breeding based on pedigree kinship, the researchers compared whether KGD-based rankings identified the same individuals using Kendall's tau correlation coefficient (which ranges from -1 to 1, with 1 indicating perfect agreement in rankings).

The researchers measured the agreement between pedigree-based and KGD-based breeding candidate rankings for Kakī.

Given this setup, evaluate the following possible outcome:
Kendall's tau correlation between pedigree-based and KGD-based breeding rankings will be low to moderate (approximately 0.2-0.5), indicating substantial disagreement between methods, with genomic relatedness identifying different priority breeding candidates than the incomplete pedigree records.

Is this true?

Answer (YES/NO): NO